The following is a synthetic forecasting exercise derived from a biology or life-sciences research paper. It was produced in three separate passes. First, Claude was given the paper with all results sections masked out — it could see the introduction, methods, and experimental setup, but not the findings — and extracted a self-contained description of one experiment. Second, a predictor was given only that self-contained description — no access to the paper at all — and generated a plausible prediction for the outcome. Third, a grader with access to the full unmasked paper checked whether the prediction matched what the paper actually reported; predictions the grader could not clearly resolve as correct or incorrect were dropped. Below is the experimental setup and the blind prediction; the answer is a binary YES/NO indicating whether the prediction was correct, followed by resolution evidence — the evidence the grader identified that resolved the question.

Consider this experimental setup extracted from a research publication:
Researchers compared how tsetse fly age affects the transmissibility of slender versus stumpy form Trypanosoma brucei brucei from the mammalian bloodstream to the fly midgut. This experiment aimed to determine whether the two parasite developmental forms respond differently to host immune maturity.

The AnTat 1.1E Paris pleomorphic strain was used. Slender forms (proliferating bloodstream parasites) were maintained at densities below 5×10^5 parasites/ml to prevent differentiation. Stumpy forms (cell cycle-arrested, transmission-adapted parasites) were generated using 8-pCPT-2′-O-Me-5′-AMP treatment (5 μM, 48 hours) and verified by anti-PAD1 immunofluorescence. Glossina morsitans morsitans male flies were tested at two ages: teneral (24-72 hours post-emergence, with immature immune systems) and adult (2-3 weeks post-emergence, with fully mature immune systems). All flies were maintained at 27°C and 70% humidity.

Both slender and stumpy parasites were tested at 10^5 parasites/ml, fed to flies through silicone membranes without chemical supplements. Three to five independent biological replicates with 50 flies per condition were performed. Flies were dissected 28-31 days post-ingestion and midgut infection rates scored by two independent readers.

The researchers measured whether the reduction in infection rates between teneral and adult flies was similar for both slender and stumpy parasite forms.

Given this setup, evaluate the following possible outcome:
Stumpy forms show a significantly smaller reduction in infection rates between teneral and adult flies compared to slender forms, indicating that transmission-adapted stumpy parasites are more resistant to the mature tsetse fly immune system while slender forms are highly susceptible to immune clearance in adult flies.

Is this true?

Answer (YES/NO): YES